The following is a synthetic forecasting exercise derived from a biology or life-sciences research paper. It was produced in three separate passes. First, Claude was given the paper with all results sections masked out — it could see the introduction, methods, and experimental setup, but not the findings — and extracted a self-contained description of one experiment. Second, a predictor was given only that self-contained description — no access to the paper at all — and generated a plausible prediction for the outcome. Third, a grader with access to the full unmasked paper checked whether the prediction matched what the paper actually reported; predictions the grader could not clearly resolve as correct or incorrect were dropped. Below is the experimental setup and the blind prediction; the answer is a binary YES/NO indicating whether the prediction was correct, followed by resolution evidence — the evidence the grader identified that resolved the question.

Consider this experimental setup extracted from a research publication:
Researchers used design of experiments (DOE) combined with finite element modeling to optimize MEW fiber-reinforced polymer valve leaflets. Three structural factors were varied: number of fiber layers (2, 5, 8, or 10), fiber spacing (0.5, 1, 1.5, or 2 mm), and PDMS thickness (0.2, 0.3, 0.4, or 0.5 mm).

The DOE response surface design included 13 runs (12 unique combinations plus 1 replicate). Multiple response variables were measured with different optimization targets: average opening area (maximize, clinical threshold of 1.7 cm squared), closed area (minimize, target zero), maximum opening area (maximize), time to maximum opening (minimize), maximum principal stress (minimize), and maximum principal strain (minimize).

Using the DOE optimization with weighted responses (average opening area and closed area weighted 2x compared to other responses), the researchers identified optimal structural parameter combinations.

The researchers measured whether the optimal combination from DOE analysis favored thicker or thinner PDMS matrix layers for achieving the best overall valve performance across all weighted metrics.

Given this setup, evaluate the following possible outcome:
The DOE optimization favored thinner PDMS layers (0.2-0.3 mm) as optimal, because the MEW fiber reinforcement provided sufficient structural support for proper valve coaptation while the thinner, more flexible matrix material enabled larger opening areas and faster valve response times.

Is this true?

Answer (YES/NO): NO